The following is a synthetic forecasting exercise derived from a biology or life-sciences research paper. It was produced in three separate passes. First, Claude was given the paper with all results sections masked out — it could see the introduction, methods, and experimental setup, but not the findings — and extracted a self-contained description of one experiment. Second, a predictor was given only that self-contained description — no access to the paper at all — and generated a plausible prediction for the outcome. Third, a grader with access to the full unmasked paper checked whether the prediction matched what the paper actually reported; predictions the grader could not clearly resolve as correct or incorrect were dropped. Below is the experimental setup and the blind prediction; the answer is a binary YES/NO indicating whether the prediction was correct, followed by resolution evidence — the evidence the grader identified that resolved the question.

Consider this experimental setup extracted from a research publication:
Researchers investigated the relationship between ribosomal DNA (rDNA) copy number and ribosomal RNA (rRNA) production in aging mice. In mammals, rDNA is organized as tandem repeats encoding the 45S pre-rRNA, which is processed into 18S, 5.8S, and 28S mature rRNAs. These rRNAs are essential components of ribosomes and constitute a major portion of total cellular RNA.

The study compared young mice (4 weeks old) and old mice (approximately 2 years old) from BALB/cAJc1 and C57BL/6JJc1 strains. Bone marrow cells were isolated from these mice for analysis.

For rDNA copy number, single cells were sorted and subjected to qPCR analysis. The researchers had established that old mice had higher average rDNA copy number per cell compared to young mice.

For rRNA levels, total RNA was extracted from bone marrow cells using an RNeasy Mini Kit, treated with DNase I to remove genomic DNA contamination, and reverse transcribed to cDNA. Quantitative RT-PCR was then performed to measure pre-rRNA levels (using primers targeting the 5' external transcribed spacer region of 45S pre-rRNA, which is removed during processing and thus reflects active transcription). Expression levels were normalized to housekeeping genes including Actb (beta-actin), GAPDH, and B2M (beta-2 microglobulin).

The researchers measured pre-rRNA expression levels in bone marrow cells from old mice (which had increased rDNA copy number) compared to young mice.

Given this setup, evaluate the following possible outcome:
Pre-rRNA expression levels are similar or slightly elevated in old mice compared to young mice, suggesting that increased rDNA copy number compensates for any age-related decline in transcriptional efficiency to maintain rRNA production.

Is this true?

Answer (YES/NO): NO